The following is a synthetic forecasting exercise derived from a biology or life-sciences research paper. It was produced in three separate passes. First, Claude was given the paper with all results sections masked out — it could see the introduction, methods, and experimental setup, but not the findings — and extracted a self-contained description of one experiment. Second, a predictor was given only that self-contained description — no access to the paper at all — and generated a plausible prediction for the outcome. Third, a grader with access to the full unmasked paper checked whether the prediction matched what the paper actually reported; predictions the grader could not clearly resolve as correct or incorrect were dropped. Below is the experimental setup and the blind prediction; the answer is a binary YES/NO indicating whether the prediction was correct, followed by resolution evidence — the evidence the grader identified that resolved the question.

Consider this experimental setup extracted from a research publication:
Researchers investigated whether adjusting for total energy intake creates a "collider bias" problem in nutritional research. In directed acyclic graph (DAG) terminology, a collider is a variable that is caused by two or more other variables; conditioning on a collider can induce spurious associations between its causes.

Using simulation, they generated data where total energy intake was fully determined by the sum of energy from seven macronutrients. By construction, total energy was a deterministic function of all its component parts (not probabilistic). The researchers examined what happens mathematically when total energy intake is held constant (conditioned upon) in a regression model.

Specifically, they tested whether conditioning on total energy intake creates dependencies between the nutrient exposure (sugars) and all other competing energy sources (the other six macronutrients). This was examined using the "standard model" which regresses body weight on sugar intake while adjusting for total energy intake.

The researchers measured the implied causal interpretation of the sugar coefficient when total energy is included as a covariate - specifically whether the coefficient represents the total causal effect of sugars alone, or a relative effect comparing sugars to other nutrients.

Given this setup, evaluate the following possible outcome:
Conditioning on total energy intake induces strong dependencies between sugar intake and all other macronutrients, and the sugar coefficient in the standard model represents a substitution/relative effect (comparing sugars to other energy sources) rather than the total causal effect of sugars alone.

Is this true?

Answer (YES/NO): YES